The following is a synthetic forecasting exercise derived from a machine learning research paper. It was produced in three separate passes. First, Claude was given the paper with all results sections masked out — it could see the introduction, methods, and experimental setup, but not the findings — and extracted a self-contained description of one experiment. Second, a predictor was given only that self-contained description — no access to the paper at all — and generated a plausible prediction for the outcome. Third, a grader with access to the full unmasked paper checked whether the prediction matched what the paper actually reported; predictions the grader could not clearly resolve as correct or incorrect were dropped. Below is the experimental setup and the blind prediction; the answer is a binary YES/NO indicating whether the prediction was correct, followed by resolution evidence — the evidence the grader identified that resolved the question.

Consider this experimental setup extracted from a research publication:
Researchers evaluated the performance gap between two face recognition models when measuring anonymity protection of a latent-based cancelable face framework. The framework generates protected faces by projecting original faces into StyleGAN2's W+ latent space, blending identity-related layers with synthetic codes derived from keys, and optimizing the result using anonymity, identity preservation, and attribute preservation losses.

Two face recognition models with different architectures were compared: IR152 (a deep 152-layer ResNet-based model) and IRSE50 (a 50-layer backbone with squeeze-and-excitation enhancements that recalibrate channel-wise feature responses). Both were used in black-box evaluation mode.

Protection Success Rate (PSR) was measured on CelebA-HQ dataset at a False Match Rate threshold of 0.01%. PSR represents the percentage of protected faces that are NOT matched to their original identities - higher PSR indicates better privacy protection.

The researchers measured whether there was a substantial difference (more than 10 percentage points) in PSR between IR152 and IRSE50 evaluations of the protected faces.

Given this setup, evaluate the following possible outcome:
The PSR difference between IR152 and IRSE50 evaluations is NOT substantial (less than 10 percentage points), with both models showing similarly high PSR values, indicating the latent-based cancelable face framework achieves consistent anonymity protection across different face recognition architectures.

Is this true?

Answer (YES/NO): NO